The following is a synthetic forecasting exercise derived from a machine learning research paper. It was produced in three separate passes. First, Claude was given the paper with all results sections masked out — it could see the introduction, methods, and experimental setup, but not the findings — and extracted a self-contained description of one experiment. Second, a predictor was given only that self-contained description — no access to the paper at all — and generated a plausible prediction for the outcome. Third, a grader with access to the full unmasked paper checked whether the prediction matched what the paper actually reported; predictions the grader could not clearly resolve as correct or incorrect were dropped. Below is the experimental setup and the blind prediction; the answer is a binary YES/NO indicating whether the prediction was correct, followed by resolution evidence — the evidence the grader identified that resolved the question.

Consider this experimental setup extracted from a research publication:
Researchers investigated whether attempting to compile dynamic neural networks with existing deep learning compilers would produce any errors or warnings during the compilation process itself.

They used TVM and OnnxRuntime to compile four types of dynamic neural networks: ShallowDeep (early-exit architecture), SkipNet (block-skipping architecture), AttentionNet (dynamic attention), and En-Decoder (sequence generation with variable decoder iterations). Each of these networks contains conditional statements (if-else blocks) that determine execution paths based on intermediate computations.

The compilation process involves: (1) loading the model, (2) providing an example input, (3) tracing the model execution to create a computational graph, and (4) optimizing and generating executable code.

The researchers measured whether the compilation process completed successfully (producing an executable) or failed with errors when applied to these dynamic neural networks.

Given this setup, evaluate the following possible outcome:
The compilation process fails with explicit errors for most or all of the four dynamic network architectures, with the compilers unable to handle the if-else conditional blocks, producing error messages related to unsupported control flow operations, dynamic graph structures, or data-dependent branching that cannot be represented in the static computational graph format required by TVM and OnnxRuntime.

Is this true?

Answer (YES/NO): NO